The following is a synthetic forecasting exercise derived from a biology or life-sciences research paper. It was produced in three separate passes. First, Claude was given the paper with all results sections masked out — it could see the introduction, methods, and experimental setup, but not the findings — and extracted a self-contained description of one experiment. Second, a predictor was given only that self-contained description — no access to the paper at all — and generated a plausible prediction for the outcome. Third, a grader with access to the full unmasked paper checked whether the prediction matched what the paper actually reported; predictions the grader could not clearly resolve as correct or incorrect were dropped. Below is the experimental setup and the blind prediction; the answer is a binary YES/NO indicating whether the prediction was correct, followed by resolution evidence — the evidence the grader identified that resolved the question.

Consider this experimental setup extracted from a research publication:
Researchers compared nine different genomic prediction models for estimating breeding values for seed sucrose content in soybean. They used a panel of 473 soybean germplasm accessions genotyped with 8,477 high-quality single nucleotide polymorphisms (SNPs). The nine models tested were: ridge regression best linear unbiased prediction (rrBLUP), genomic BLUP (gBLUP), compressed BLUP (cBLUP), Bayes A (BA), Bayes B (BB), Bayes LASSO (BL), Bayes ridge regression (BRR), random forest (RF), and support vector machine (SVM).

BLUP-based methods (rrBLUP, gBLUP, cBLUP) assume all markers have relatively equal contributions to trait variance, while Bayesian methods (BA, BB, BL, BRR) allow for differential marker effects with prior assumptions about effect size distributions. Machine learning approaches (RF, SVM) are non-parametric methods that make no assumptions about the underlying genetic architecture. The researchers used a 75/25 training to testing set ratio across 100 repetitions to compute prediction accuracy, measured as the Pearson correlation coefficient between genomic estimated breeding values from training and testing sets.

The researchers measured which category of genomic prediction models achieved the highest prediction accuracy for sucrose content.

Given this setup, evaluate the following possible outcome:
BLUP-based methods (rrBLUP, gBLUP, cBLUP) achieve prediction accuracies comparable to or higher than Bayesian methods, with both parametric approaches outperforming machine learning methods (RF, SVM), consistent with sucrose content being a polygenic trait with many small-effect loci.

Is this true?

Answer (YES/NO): NO